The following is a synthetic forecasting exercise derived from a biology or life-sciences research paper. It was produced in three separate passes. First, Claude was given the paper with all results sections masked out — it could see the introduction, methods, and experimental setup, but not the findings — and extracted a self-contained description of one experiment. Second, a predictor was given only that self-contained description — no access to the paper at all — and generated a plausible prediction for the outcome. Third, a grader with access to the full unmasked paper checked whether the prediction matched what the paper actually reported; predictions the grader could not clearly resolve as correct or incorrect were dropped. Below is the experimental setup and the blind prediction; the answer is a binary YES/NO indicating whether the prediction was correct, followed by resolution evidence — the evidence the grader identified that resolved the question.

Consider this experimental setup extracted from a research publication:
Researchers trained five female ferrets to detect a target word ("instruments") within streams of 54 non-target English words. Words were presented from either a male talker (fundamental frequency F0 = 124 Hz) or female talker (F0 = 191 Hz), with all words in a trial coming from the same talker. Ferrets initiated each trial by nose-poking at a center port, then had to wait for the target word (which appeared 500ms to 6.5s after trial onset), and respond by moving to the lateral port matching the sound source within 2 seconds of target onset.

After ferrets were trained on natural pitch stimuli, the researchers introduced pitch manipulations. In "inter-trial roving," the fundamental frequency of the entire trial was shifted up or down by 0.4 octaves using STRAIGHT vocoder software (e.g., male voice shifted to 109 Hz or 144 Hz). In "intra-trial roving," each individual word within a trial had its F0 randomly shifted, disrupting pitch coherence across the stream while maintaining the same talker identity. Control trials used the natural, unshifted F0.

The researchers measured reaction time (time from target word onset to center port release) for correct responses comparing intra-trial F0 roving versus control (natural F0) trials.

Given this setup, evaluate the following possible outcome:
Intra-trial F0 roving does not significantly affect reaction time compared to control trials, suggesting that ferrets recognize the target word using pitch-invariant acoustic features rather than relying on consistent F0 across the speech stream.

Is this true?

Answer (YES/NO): NO